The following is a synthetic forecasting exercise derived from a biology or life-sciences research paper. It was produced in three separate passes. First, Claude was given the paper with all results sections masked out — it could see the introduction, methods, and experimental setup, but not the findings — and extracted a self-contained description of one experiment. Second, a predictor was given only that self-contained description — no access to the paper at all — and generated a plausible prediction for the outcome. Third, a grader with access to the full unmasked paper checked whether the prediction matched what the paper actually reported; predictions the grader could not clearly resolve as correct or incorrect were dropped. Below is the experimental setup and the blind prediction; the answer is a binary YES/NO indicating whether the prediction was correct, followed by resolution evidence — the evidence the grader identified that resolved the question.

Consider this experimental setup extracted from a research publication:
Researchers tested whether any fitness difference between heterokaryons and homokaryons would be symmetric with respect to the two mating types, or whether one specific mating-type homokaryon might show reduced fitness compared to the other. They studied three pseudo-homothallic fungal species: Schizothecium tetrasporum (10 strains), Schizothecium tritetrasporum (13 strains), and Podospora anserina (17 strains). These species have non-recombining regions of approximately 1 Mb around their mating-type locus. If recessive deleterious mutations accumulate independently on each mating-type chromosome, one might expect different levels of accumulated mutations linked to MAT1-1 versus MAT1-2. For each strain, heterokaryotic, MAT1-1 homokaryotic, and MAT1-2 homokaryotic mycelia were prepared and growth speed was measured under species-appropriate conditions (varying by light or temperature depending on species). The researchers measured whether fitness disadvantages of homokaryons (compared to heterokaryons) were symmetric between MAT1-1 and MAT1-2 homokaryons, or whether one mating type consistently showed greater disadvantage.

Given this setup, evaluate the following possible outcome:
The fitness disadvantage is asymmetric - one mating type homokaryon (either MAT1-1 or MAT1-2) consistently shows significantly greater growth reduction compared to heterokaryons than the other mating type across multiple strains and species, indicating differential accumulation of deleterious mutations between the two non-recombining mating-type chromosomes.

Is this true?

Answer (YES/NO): NO